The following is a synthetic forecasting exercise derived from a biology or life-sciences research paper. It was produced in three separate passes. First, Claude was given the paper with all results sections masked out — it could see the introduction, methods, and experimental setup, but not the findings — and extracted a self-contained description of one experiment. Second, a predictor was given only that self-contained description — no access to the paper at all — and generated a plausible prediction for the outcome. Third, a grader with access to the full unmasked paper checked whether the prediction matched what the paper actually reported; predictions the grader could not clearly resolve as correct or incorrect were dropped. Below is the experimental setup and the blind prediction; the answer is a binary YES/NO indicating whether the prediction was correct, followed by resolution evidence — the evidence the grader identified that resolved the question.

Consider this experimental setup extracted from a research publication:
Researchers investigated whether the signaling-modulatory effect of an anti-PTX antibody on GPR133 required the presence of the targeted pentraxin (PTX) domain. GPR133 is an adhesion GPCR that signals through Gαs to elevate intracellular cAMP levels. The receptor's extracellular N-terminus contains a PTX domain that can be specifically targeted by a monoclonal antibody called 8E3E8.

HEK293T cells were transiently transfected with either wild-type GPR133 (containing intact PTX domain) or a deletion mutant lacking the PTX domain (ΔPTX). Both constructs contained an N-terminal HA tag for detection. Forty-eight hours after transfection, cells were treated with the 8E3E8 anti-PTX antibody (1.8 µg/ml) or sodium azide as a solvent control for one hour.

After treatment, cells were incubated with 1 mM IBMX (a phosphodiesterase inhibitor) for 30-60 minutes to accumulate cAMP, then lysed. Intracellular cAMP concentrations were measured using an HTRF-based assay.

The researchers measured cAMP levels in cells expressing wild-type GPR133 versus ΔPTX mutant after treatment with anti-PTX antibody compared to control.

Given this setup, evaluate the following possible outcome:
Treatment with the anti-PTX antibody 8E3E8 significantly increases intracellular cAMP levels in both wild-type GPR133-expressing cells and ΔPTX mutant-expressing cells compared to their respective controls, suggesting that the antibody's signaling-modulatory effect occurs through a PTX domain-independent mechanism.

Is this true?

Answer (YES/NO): NO